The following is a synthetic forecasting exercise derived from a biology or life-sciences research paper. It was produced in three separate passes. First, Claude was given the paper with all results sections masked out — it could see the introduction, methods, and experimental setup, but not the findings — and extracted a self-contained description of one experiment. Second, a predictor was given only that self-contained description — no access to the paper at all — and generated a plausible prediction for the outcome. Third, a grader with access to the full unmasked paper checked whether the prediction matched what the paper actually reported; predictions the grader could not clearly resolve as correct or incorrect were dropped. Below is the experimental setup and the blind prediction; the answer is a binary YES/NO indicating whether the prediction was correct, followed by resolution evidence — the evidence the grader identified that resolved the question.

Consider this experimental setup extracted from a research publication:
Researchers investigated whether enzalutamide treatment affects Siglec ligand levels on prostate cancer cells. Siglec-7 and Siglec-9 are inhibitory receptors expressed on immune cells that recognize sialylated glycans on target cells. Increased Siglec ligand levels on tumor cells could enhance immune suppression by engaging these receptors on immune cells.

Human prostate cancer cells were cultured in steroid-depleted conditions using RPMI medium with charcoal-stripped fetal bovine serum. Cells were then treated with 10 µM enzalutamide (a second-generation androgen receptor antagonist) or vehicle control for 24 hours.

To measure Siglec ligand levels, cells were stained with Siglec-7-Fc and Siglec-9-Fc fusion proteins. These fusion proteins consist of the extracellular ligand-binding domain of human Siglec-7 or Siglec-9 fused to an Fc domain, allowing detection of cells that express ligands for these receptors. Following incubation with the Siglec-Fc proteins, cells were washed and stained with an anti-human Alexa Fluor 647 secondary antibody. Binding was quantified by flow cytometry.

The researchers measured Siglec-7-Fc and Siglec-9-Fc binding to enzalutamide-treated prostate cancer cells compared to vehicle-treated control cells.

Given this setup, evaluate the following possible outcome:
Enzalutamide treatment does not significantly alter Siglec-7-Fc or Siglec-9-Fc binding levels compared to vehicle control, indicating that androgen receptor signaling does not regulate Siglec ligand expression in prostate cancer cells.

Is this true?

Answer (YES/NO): NO